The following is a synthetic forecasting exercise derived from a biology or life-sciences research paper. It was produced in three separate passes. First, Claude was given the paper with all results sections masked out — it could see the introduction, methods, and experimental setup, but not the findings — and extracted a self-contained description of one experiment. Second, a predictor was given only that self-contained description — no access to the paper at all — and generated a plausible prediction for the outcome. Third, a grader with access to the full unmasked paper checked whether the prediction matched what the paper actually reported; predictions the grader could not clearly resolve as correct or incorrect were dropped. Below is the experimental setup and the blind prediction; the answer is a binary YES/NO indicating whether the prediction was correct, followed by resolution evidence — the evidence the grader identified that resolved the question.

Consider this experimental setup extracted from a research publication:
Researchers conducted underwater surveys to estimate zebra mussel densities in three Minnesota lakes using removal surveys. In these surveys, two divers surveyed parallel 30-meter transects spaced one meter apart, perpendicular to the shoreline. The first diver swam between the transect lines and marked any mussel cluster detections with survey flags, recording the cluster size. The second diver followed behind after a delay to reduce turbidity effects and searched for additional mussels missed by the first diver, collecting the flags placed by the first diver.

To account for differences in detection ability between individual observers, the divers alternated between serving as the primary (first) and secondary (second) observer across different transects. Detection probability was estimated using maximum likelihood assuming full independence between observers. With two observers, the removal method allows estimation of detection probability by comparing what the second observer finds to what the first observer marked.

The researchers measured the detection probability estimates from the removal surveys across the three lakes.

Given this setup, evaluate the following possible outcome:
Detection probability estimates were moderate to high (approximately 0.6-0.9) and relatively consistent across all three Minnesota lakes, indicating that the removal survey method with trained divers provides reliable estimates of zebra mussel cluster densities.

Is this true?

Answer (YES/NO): NO